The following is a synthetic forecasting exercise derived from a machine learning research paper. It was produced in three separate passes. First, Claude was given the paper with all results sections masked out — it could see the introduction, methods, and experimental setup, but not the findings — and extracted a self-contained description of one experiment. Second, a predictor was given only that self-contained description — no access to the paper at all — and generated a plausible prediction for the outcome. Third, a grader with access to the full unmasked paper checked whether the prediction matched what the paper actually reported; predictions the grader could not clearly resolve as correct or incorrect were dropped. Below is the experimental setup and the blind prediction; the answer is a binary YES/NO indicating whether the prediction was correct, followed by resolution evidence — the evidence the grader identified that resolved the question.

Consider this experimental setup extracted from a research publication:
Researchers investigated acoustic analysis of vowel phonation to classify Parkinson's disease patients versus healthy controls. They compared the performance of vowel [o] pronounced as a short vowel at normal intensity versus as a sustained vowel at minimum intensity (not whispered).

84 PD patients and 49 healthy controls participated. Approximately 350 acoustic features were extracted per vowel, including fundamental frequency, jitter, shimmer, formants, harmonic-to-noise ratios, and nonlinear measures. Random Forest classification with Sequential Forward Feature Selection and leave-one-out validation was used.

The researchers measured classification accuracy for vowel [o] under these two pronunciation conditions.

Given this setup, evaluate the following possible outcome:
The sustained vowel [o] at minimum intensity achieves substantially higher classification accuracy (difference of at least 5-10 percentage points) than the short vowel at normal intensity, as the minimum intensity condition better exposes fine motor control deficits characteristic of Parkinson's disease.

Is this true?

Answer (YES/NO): NO